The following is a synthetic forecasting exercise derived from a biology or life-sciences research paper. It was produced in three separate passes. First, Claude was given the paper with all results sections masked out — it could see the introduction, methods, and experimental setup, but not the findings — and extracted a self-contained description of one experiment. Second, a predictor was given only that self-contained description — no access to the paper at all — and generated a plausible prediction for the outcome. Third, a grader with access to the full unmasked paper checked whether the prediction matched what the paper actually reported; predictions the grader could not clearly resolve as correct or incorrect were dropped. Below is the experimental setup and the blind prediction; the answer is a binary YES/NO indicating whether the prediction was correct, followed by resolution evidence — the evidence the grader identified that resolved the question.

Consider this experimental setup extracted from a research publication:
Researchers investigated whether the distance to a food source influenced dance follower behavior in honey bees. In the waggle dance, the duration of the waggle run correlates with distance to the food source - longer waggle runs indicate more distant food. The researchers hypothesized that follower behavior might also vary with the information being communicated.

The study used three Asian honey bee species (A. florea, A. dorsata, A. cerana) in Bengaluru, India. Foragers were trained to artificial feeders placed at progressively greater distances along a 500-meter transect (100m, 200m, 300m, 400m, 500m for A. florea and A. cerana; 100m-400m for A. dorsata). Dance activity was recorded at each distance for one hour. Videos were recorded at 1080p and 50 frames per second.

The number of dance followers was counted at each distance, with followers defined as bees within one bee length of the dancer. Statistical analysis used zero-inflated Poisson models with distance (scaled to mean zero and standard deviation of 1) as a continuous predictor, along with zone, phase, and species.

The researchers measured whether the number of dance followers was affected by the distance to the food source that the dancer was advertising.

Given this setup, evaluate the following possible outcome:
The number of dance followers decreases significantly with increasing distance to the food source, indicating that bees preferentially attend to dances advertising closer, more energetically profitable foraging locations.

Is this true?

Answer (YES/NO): NO